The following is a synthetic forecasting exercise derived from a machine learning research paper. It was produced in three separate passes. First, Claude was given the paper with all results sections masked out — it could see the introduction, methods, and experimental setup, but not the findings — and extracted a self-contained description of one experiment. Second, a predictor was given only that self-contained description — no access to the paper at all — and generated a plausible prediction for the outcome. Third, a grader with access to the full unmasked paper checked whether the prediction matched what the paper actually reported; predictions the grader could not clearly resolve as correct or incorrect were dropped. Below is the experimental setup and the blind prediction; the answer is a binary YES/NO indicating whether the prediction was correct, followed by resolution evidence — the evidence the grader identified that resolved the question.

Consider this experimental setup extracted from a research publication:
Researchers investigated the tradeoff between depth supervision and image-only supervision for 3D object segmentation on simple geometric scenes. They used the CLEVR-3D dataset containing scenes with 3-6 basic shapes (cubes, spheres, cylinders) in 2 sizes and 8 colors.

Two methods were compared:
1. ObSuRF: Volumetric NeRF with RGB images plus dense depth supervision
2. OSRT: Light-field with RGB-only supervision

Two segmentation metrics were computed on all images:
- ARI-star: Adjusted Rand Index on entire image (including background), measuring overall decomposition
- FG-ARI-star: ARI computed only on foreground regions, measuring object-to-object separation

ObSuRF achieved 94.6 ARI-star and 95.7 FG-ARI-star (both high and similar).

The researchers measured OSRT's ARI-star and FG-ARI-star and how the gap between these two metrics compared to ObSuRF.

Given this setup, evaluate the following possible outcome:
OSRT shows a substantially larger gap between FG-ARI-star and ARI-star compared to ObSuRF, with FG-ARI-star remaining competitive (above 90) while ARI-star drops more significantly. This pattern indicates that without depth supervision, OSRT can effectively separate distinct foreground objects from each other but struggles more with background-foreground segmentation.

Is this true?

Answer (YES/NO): YES